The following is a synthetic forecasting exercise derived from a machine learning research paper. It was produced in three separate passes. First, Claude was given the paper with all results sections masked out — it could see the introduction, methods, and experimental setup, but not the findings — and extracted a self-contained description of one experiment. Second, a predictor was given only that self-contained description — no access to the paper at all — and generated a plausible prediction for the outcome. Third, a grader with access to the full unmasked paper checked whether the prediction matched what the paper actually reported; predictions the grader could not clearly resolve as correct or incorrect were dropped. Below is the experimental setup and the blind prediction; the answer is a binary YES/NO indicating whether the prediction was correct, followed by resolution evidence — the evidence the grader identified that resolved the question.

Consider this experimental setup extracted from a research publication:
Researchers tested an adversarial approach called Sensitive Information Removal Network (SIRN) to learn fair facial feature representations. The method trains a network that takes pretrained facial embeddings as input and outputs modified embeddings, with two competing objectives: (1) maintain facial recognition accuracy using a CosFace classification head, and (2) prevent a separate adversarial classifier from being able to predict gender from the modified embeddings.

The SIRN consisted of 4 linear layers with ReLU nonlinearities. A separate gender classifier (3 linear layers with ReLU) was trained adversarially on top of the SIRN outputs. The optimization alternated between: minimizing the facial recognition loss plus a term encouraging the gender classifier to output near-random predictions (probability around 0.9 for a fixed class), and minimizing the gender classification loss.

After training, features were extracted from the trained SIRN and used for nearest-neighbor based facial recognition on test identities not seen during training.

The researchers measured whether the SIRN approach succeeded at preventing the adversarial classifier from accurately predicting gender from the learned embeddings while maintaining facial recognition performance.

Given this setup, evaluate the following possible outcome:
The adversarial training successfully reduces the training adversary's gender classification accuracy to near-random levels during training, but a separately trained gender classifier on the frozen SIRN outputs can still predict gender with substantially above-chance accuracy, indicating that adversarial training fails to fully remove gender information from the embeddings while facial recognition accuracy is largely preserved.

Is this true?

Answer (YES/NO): NO